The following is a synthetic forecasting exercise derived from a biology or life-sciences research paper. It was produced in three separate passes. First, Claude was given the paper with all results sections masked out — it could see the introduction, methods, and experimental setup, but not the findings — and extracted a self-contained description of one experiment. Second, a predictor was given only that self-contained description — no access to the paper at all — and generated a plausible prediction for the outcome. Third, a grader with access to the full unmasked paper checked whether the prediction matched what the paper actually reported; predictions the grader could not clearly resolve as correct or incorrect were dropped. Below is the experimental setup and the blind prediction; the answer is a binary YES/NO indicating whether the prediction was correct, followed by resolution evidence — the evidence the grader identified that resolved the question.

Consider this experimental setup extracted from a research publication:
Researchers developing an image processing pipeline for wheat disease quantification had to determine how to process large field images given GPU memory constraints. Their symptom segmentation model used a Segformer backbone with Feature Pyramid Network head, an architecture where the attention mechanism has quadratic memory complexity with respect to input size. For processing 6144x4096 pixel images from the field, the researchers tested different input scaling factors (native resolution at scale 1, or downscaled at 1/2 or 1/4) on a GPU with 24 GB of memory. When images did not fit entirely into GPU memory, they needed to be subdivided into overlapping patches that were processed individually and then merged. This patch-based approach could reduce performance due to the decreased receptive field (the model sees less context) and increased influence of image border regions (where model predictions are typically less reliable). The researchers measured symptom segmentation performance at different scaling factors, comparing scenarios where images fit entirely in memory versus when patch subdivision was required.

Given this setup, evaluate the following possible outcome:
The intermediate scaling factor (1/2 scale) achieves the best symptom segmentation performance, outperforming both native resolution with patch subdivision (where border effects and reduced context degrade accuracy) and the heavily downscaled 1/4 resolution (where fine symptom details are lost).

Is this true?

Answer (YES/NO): NO